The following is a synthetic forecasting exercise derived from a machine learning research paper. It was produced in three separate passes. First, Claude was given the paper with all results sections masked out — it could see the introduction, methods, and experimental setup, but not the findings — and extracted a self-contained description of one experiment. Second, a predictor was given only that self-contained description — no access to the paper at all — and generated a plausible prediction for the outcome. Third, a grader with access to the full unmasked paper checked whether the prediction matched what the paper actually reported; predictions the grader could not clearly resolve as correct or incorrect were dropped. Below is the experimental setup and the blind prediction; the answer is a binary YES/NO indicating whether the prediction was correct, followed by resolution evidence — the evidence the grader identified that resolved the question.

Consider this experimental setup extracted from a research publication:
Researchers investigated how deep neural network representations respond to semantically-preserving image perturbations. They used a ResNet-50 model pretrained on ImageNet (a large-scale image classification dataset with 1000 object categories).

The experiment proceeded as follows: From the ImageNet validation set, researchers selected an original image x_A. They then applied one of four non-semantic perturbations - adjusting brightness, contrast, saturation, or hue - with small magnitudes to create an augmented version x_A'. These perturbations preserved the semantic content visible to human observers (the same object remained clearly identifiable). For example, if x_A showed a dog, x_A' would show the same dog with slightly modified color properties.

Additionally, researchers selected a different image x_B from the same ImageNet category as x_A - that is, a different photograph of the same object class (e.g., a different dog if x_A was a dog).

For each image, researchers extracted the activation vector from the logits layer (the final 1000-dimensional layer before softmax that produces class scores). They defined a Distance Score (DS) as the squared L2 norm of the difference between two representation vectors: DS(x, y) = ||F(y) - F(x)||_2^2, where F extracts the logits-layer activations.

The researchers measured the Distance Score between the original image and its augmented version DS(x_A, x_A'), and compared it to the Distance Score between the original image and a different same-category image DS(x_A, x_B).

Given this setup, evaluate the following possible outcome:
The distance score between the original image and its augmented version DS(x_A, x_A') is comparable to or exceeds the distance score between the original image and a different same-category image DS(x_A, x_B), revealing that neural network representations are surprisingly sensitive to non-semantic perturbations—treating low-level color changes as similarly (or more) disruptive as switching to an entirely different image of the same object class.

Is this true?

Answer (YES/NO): YES